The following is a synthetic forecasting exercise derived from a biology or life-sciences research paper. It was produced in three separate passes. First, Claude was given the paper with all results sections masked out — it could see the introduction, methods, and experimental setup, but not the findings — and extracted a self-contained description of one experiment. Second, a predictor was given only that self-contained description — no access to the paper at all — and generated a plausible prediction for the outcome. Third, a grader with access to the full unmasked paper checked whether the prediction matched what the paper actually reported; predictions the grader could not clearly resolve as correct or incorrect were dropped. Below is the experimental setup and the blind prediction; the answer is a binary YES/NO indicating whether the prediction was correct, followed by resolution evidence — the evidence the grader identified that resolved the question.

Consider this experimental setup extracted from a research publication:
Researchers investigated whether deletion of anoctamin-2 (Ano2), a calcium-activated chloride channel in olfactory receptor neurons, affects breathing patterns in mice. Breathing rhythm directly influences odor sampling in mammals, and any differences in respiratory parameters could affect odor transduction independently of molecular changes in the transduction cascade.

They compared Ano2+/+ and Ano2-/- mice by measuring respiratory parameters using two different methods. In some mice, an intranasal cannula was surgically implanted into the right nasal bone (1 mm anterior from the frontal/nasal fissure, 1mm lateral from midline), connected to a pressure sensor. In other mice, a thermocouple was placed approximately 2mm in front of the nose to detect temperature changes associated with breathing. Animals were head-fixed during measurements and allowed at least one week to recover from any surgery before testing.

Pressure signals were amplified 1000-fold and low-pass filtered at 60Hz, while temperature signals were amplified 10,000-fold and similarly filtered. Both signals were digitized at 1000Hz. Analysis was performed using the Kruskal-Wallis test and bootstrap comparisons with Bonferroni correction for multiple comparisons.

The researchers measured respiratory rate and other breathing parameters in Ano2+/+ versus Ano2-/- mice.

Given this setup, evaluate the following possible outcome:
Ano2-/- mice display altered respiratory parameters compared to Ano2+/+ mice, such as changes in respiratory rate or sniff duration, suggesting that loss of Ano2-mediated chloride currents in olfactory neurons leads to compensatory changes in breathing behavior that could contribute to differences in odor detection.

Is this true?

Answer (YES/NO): NO